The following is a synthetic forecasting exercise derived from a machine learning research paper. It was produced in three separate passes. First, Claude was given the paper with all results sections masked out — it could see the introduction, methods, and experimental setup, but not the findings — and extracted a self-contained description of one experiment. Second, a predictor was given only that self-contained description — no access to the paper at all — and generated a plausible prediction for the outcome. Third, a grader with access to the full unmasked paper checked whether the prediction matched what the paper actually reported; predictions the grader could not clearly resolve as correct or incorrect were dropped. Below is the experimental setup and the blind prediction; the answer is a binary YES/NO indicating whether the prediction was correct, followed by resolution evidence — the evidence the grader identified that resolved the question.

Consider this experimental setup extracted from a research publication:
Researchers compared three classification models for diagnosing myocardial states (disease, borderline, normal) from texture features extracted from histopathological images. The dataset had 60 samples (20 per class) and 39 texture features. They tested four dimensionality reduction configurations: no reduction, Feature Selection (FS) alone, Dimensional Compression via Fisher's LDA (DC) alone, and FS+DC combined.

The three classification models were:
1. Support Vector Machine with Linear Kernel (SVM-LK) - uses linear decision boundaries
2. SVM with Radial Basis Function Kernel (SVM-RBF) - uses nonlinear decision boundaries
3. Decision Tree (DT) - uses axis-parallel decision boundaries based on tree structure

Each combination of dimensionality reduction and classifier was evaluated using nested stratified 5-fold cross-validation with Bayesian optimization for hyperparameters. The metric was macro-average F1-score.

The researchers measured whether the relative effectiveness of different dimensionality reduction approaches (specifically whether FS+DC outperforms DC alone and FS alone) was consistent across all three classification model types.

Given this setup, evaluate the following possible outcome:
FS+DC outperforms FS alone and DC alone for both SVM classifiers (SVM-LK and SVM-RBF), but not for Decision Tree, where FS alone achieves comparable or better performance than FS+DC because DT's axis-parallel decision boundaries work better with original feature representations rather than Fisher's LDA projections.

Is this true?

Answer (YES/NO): NO